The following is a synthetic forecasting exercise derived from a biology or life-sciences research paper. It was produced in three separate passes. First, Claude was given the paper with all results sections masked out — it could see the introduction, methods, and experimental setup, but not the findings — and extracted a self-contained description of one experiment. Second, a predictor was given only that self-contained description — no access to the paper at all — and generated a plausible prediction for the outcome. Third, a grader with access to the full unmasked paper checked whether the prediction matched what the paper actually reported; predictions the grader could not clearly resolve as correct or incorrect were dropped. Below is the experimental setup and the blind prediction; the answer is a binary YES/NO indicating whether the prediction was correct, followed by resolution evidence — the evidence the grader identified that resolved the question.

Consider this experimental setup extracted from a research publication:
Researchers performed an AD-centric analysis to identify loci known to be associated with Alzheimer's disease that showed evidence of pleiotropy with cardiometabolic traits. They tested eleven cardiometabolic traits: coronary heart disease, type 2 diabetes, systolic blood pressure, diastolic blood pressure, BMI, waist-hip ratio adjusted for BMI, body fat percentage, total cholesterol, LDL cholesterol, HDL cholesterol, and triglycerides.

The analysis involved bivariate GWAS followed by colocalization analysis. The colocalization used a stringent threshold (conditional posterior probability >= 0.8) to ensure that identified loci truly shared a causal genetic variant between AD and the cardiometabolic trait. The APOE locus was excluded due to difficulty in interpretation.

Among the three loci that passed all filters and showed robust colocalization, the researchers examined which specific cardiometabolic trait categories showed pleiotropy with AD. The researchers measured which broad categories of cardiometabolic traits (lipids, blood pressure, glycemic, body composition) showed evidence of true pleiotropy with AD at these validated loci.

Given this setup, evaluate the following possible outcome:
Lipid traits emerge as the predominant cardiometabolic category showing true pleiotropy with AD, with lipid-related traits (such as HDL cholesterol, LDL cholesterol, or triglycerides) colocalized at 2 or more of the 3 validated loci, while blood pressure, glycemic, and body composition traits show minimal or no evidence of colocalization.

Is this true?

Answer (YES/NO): NO